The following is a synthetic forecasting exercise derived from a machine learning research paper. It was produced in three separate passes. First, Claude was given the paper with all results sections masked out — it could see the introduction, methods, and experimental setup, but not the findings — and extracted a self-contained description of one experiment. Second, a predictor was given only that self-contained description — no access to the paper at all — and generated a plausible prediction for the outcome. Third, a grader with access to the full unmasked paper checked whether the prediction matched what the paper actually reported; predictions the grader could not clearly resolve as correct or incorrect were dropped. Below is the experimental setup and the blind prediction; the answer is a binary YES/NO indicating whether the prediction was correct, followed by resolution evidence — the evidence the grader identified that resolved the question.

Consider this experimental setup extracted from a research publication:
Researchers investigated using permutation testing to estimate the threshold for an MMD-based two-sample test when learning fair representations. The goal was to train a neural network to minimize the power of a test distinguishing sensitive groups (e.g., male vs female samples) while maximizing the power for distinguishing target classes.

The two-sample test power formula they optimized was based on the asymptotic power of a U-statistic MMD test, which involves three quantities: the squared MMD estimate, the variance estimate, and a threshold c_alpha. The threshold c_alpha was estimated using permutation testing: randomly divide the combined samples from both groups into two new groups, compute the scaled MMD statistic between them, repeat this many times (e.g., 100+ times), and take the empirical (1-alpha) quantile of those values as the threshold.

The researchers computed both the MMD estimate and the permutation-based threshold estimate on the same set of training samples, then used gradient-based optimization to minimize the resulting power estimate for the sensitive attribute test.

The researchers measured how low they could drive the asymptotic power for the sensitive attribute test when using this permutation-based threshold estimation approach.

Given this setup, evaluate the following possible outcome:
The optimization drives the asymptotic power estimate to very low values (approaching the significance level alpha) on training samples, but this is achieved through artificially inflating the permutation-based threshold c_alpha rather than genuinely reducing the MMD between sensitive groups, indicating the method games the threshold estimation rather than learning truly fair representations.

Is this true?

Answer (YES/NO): NO